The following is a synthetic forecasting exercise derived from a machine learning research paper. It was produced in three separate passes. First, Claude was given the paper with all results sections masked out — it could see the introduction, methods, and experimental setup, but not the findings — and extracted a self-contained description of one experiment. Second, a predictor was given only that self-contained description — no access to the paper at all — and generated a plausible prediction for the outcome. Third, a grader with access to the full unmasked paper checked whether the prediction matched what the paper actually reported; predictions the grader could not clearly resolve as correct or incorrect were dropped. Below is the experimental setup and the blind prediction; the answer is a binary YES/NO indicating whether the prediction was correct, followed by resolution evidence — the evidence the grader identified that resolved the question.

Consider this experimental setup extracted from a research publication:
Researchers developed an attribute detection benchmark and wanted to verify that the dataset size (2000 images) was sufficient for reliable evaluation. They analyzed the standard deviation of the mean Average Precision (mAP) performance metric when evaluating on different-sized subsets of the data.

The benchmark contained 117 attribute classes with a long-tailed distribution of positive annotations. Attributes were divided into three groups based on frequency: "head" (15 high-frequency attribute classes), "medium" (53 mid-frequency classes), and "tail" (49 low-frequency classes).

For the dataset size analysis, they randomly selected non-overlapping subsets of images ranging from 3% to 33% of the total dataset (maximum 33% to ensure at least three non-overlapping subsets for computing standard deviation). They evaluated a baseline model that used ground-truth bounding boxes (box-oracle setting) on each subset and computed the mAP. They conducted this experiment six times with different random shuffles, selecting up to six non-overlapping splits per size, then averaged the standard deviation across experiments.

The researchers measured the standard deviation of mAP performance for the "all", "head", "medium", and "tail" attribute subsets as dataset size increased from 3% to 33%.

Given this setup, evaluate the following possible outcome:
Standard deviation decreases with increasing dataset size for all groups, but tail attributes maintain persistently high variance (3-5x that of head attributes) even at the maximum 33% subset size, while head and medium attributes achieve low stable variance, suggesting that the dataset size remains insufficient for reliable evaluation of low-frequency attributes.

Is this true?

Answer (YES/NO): NO